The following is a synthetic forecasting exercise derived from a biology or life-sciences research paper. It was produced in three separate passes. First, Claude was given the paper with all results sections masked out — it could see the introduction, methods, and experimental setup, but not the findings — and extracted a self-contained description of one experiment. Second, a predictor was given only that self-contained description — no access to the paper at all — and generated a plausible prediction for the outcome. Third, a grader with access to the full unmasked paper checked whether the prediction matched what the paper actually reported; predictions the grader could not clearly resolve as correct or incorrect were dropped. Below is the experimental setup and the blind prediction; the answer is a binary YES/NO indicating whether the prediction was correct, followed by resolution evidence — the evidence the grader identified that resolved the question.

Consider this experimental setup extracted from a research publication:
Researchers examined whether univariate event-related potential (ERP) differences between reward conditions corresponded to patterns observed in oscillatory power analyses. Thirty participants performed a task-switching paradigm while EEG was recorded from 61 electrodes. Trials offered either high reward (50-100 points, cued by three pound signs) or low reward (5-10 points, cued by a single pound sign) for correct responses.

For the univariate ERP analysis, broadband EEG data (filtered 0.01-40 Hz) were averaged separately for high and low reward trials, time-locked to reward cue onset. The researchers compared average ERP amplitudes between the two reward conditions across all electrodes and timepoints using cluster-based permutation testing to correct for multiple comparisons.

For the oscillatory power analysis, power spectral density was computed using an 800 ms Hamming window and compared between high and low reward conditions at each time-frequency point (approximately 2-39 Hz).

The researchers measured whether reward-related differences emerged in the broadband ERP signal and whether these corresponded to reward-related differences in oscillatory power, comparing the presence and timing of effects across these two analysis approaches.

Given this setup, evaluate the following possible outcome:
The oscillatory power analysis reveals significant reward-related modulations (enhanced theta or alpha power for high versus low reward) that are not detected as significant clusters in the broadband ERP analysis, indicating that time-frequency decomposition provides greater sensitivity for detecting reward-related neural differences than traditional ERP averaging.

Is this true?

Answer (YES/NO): NO